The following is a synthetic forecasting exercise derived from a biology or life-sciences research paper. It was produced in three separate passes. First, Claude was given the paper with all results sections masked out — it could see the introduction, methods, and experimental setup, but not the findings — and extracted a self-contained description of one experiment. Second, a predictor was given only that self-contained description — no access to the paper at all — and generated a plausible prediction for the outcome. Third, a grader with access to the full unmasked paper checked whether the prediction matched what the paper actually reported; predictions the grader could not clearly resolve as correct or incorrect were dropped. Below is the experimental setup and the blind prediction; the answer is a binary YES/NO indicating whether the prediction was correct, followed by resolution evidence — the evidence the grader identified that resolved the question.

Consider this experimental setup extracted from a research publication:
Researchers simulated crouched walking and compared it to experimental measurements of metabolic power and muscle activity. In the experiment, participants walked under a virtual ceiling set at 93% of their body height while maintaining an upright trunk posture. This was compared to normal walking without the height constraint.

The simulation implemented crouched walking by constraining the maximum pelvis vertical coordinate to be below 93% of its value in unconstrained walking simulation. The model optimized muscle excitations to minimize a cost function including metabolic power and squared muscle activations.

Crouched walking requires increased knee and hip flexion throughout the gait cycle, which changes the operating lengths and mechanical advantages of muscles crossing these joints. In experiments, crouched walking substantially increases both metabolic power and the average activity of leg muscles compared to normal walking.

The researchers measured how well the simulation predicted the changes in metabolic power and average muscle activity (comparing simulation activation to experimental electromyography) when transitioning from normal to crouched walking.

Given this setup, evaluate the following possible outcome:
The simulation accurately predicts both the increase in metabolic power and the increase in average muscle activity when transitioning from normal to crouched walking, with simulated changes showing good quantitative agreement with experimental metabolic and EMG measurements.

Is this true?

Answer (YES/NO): NO